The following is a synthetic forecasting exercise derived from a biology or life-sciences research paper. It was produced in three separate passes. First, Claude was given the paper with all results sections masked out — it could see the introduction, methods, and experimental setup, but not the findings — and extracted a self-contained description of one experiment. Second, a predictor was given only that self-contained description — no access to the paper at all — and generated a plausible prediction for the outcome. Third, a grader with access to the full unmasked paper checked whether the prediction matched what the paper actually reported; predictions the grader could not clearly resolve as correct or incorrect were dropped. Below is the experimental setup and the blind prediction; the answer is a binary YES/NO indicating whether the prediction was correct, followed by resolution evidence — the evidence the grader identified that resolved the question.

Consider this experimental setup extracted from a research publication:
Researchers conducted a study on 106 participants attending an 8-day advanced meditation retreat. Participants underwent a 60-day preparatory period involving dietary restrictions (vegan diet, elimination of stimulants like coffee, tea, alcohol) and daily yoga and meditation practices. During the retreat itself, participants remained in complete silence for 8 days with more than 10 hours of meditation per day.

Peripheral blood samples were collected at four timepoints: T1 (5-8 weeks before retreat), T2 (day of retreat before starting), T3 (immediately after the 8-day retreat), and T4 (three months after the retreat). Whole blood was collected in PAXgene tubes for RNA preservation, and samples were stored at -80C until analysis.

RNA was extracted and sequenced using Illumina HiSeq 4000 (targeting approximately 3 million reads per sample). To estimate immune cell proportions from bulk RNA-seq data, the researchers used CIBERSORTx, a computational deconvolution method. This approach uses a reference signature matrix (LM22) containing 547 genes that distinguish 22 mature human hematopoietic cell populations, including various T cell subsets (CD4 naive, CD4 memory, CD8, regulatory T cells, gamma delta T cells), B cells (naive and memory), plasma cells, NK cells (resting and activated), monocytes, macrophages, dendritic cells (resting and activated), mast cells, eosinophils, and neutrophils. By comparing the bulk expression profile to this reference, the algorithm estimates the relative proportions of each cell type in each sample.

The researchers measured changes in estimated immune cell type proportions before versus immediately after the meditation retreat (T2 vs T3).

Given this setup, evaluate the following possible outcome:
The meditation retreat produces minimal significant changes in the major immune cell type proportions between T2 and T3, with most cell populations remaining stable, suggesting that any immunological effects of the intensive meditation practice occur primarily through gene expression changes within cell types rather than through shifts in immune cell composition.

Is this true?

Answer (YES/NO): NO